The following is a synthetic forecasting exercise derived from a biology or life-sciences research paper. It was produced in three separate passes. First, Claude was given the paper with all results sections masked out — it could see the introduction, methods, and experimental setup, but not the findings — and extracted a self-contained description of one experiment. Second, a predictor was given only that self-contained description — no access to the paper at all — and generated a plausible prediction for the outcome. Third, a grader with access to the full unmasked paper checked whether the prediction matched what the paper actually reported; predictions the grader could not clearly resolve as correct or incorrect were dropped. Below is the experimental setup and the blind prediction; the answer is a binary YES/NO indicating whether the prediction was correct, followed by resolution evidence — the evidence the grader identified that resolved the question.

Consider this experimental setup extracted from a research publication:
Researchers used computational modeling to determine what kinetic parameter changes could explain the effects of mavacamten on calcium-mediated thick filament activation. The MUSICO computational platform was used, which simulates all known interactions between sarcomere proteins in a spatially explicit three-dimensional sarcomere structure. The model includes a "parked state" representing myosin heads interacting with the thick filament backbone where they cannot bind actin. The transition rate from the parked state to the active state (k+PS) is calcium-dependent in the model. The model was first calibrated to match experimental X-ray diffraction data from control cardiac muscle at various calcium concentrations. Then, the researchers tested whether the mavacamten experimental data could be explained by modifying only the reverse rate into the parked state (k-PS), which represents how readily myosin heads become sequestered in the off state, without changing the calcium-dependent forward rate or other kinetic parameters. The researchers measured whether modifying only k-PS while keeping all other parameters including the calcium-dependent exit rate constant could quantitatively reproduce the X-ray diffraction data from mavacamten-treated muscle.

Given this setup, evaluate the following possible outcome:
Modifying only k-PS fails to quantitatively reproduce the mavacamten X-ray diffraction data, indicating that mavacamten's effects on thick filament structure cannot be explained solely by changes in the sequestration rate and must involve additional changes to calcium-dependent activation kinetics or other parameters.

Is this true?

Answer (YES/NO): NO